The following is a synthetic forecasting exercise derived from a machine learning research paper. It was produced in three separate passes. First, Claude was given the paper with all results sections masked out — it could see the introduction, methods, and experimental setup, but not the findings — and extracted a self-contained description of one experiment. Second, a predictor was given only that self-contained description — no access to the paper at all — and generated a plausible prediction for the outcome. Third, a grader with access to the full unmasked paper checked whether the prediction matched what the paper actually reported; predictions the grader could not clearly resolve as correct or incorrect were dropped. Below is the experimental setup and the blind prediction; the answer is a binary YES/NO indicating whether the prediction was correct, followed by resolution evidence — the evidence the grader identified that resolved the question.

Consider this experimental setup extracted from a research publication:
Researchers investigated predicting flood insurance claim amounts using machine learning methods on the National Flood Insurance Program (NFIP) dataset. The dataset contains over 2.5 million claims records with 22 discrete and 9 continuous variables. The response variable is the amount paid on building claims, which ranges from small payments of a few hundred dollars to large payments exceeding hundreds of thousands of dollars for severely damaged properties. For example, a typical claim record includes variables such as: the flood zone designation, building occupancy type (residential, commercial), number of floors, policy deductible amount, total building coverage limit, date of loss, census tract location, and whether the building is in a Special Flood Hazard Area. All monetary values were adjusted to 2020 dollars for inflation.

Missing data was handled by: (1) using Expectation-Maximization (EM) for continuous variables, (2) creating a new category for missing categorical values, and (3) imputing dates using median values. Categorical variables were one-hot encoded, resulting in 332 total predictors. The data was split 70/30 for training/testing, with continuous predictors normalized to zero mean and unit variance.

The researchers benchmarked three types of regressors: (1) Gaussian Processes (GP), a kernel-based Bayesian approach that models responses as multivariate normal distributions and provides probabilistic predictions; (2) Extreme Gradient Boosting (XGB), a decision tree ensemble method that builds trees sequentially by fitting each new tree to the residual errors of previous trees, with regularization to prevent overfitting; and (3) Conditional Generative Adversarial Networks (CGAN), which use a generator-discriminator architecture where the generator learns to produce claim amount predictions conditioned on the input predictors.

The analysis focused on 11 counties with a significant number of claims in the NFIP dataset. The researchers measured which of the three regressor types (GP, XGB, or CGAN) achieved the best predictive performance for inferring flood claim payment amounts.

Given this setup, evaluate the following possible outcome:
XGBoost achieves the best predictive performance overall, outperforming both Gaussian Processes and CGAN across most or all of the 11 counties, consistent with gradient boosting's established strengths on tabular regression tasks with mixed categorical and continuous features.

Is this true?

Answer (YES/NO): YES